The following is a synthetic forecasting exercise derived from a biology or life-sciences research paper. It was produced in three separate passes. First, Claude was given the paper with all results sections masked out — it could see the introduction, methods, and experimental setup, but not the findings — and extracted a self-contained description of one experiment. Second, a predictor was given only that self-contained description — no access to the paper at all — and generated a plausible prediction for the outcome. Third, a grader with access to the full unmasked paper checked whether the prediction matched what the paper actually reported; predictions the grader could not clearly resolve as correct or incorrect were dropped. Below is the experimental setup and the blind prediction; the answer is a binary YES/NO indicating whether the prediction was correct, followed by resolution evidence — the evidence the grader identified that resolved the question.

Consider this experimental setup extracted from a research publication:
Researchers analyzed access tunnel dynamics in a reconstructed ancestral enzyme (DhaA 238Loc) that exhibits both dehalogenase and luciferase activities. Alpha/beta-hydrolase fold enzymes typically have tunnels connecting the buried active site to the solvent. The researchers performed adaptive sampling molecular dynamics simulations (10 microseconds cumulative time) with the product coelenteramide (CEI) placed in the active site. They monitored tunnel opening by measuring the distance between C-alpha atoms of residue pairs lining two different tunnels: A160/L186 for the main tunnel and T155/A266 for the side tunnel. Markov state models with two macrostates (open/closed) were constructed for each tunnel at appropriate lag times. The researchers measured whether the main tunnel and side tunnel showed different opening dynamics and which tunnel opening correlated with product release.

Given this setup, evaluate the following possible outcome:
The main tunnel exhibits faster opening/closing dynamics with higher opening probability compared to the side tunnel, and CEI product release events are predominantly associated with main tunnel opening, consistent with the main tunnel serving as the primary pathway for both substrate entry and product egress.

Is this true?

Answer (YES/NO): NO